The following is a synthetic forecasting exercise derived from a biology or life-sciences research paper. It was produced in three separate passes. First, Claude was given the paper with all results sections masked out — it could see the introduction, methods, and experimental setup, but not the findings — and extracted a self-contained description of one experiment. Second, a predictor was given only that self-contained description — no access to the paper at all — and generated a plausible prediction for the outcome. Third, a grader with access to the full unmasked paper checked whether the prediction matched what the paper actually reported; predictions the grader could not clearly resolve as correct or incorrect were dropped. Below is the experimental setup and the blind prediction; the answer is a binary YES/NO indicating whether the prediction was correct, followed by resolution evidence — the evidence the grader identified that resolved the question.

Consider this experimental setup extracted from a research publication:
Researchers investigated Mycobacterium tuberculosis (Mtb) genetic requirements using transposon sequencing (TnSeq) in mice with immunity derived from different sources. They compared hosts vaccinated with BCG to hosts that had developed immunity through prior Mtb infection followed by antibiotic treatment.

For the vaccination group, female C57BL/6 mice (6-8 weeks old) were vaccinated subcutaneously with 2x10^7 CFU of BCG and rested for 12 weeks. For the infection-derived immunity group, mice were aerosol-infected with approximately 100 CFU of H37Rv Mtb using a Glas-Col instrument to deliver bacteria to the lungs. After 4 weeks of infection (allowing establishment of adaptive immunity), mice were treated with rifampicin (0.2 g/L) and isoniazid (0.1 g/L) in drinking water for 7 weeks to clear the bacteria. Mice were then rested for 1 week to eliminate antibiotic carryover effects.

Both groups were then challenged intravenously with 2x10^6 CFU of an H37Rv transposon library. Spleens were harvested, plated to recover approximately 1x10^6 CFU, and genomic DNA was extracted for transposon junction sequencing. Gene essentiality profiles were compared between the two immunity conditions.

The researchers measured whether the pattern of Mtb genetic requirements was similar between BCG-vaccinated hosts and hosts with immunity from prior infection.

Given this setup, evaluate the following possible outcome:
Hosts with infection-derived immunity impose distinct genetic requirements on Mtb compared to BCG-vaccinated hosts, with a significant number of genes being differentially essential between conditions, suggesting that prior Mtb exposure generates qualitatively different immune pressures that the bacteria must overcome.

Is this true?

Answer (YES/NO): YES